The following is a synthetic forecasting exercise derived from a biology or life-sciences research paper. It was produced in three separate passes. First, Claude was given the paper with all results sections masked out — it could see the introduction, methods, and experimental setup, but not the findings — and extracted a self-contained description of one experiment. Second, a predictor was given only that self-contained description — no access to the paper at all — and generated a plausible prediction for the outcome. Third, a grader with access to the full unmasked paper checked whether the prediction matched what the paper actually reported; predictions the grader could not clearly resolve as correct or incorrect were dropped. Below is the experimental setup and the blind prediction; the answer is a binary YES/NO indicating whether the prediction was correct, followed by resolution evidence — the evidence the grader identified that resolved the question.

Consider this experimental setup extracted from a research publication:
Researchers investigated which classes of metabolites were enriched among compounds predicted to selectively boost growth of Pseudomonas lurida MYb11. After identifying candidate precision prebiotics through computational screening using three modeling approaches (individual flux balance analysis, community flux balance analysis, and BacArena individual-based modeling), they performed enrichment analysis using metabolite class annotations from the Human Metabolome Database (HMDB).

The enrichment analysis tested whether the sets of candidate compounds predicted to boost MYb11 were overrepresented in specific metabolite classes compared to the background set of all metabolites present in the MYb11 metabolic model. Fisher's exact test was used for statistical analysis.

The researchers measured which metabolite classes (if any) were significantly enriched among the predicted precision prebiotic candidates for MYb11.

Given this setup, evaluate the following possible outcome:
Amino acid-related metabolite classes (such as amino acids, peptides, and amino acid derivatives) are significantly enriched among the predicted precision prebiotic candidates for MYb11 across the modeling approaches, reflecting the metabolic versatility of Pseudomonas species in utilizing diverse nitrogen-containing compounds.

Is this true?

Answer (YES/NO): YES